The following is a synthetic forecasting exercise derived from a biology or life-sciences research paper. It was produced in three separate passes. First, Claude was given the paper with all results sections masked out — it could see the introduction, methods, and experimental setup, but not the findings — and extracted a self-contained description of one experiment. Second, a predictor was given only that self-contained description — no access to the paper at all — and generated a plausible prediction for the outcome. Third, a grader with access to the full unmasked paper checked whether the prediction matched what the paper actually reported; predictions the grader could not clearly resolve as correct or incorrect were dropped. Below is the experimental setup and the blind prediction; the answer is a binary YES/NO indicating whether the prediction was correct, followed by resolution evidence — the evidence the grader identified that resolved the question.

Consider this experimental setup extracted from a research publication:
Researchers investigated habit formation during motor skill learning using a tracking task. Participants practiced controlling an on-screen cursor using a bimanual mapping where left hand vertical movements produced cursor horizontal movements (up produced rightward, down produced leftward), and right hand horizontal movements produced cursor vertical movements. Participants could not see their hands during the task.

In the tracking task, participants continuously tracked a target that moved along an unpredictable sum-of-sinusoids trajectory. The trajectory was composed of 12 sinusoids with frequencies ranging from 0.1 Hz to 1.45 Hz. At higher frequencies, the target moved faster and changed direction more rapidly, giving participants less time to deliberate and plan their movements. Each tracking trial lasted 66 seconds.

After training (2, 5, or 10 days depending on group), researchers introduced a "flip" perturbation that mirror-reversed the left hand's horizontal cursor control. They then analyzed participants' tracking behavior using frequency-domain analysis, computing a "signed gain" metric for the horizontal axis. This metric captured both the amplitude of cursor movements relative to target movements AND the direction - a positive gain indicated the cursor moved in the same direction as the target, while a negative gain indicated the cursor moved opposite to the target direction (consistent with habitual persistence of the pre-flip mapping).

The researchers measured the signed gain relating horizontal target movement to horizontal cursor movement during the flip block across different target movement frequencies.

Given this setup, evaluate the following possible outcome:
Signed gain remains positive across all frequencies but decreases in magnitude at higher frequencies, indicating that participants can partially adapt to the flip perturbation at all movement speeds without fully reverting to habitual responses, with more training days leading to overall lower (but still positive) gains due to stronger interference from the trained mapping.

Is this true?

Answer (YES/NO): NO